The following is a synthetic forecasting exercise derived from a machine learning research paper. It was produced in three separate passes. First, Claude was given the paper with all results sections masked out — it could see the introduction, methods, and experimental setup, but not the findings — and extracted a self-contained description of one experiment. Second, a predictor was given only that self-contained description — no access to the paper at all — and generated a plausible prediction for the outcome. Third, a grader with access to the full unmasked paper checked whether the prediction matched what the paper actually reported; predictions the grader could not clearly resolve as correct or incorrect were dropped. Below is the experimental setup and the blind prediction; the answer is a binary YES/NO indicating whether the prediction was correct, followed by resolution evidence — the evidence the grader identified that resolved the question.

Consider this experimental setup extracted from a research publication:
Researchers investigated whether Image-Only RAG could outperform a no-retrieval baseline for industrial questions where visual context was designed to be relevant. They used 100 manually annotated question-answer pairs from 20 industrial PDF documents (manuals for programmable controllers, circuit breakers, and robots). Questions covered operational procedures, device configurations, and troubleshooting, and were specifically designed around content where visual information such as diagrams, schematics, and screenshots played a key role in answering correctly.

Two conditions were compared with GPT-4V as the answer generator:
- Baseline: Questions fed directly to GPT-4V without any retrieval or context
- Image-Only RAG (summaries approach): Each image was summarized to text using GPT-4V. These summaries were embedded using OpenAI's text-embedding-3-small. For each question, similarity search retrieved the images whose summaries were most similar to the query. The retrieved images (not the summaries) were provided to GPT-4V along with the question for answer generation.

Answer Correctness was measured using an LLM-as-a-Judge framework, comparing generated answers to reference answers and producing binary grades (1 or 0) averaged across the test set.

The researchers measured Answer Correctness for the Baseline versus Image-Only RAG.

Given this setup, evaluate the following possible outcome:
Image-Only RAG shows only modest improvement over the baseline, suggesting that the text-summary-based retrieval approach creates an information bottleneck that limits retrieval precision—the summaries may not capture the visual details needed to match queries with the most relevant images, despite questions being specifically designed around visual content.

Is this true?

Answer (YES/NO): YES